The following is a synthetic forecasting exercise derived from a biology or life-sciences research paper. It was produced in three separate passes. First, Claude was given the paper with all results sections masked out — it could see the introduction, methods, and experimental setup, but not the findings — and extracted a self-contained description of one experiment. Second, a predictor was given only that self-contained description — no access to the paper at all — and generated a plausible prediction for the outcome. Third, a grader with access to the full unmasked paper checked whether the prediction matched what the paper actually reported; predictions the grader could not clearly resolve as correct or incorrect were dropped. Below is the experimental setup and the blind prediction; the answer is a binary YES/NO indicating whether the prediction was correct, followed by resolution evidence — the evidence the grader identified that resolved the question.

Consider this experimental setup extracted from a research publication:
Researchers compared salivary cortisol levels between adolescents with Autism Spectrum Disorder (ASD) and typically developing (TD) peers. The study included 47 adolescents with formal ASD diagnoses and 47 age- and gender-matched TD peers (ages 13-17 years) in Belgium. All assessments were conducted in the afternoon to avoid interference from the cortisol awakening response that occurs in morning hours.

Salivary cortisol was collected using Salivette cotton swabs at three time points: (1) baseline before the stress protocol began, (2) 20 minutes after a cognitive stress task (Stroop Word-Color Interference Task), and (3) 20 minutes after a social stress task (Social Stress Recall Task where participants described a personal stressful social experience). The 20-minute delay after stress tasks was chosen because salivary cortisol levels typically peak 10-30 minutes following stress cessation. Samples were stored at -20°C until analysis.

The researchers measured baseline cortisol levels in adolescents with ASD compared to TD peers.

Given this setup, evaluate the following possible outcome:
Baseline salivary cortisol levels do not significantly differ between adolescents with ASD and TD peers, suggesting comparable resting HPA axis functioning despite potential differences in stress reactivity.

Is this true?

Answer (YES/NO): YES